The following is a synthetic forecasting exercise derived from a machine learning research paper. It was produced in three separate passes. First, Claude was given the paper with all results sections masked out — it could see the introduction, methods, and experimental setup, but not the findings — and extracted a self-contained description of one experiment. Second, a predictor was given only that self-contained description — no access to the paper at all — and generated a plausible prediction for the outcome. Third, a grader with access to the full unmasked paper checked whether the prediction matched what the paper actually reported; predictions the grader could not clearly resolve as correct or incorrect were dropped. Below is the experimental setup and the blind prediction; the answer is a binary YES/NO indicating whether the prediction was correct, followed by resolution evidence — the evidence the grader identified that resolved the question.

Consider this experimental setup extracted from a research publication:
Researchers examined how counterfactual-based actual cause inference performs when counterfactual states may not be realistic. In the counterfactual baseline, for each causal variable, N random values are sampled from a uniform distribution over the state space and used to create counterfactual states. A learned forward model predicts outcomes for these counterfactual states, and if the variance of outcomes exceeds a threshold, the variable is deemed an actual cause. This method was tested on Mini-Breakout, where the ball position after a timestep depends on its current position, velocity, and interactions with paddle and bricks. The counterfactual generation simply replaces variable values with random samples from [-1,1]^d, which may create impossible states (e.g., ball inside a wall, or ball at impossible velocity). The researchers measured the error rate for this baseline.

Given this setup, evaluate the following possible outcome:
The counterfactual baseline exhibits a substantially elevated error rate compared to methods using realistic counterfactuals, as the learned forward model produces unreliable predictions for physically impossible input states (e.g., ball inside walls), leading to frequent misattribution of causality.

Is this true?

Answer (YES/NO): YES